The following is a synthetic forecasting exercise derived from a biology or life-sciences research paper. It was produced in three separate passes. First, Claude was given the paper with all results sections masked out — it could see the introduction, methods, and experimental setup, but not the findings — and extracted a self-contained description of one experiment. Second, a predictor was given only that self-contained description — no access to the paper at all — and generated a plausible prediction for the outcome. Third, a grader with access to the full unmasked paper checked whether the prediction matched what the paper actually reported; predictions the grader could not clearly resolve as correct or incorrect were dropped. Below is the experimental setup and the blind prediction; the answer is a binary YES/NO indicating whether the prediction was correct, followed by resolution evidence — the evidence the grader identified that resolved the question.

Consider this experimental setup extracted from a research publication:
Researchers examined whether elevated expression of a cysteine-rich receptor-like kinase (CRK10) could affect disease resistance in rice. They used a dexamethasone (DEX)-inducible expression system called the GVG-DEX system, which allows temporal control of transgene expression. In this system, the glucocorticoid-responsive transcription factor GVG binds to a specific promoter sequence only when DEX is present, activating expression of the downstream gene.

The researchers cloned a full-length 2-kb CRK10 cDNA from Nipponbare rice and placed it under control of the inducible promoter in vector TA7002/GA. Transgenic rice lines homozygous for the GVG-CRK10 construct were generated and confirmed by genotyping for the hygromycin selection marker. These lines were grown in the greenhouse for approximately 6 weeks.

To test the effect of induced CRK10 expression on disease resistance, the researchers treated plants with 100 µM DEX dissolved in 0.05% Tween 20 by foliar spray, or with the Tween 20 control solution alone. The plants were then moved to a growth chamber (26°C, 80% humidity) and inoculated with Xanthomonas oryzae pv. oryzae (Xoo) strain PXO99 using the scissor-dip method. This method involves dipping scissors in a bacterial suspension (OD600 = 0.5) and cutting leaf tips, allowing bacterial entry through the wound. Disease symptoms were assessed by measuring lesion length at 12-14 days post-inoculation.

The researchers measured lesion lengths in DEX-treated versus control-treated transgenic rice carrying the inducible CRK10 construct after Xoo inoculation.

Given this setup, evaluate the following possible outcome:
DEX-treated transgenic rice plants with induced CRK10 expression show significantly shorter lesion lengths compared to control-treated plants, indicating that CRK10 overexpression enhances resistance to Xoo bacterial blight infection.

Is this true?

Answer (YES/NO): YES